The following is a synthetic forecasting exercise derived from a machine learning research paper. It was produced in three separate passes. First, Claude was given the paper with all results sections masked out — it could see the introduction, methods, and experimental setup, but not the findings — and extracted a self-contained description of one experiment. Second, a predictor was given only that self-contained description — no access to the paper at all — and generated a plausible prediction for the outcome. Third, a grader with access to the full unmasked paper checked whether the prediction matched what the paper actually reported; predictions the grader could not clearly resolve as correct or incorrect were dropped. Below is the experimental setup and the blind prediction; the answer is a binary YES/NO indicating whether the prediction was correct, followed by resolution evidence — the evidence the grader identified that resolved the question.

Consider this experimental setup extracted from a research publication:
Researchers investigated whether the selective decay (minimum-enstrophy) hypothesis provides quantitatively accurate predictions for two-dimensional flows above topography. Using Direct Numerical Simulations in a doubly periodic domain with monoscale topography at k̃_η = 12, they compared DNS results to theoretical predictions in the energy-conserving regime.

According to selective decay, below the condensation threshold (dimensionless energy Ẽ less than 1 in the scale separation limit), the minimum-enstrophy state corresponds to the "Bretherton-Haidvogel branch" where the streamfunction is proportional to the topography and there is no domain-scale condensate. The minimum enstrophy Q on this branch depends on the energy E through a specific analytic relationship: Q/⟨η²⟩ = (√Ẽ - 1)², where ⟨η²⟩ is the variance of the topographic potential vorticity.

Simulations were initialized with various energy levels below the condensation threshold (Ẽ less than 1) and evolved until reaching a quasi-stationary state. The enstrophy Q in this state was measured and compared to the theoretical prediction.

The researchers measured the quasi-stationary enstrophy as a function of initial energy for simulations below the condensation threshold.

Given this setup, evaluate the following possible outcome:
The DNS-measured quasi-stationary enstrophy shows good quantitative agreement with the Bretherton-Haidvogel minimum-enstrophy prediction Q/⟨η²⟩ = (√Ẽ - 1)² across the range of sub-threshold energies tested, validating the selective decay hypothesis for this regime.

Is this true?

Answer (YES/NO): YES